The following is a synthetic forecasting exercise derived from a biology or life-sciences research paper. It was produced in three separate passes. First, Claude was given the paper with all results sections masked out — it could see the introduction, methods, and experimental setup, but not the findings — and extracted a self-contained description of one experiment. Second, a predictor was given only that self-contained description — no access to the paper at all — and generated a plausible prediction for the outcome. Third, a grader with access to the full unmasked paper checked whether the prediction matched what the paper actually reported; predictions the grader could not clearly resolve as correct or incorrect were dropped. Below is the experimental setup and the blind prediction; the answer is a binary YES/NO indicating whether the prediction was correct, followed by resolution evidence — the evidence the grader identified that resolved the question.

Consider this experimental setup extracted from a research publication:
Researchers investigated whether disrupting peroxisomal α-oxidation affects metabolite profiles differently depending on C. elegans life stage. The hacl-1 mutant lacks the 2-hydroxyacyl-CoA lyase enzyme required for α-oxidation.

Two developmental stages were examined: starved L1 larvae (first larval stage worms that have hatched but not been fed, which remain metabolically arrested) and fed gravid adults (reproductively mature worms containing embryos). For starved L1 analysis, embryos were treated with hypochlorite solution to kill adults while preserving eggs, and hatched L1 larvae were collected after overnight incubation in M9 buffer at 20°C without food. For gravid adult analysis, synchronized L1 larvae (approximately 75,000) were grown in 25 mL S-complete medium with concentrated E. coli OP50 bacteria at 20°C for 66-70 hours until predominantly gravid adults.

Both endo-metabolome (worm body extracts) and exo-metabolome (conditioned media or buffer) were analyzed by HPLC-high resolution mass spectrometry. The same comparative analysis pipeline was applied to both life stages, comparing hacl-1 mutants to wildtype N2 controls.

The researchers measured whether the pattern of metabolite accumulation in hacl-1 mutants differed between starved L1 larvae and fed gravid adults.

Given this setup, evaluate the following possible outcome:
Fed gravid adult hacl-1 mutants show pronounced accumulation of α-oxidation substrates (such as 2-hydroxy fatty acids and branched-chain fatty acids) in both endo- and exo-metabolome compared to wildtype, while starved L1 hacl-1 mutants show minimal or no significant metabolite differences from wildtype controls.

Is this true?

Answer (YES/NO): NO